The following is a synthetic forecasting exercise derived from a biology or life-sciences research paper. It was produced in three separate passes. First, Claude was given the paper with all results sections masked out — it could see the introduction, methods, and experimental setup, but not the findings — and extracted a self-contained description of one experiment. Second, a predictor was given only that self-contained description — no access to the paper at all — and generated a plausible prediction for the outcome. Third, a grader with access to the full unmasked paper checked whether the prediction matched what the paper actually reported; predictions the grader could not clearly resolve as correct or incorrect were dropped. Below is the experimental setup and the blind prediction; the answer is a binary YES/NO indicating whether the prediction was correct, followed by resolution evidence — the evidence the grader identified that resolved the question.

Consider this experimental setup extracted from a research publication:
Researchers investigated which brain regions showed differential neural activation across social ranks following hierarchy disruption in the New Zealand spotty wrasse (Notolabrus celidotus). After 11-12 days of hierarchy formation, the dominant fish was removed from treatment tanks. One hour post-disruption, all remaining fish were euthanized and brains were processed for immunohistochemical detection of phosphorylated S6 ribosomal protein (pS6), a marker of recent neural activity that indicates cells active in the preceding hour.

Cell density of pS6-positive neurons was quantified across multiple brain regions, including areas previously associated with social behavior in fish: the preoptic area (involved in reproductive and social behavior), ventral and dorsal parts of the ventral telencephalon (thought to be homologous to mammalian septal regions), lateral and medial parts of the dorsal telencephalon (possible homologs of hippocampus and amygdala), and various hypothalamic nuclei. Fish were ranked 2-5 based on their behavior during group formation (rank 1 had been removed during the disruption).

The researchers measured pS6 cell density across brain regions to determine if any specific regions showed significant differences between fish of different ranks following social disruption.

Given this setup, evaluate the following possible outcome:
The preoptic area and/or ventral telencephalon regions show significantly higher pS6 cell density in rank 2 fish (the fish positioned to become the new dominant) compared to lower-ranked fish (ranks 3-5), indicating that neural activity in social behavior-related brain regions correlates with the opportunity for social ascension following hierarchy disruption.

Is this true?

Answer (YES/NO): YES